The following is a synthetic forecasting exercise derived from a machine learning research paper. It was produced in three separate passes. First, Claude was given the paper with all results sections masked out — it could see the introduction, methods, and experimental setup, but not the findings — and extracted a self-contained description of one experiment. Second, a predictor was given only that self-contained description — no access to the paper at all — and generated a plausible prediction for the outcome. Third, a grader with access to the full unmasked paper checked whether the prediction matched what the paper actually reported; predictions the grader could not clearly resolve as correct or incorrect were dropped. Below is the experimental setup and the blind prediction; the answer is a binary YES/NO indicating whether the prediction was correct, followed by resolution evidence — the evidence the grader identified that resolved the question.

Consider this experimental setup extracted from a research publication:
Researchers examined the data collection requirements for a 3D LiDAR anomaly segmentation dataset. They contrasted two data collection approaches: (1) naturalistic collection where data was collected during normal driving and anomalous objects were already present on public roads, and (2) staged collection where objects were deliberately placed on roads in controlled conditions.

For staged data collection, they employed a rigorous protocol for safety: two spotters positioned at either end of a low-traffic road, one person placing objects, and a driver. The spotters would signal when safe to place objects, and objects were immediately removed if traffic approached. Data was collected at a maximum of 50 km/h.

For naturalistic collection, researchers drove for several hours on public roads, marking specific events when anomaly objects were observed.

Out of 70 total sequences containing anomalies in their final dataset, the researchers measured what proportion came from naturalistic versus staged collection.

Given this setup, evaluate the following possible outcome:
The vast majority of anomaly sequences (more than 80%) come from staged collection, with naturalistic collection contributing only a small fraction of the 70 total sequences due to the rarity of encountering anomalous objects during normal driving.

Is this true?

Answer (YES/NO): YES